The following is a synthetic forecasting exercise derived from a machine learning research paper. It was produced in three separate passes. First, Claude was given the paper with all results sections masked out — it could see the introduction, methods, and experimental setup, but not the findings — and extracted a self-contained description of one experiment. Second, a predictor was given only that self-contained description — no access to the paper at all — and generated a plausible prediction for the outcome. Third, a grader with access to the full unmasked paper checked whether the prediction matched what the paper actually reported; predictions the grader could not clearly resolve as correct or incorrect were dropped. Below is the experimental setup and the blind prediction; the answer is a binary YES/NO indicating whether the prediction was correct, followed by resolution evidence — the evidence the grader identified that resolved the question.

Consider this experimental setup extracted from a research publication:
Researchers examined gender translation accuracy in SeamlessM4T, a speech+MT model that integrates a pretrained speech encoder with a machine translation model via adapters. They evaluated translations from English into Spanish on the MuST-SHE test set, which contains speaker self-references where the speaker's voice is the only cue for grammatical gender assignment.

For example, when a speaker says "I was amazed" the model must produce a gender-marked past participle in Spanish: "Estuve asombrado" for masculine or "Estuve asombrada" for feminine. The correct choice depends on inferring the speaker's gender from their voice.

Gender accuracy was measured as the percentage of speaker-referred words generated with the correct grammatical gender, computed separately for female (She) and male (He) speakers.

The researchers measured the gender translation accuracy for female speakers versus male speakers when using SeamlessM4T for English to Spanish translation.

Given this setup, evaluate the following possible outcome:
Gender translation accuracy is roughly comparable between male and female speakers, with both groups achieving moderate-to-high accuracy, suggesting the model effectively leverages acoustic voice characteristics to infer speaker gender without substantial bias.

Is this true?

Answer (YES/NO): NO